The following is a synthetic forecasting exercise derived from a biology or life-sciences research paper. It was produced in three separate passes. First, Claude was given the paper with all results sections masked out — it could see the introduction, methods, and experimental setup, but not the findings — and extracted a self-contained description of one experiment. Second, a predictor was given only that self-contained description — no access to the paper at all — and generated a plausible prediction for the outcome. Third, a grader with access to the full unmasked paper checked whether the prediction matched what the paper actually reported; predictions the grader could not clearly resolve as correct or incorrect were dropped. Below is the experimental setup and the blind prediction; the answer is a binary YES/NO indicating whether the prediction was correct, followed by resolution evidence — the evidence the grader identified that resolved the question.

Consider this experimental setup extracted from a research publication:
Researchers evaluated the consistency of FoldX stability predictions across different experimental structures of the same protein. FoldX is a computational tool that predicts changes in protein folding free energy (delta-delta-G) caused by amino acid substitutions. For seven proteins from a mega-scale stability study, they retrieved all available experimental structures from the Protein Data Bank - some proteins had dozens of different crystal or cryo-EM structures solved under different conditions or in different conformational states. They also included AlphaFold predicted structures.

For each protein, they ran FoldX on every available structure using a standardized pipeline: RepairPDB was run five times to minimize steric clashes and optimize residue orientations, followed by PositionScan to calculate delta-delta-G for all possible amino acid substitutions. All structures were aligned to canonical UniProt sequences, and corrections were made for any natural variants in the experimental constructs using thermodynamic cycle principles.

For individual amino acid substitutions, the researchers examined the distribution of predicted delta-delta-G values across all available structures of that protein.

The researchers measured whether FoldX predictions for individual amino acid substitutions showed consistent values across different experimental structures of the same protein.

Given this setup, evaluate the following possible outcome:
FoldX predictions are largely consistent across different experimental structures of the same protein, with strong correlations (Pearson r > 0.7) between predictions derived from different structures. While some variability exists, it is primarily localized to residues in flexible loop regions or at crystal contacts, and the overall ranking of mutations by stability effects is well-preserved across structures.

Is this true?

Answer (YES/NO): NO